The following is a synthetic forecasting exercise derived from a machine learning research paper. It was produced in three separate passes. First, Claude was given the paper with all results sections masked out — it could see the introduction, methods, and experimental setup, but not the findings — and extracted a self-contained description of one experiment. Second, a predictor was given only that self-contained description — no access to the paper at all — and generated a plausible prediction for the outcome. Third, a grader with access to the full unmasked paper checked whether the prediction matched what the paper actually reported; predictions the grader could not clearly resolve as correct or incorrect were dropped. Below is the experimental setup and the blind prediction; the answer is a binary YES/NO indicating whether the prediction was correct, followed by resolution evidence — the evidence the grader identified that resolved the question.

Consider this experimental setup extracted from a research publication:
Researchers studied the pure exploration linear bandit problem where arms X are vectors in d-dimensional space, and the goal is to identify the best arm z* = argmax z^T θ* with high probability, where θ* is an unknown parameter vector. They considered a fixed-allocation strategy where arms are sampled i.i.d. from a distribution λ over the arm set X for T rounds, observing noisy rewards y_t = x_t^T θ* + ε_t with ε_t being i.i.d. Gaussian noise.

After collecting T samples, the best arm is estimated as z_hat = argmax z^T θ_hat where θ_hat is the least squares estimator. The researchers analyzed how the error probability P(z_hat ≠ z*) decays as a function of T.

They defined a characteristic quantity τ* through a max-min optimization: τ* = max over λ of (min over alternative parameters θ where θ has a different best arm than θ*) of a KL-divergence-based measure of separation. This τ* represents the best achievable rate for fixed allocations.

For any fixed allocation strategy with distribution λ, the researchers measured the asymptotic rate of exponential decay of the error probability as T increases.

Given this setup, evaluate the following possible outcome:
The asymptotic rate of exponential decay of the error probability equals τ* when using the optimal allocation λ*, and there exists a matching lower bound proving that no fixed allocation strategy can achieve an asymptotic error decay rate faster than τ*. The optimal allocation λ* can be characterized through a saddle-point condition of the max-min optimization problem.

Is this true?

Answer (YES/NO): YES